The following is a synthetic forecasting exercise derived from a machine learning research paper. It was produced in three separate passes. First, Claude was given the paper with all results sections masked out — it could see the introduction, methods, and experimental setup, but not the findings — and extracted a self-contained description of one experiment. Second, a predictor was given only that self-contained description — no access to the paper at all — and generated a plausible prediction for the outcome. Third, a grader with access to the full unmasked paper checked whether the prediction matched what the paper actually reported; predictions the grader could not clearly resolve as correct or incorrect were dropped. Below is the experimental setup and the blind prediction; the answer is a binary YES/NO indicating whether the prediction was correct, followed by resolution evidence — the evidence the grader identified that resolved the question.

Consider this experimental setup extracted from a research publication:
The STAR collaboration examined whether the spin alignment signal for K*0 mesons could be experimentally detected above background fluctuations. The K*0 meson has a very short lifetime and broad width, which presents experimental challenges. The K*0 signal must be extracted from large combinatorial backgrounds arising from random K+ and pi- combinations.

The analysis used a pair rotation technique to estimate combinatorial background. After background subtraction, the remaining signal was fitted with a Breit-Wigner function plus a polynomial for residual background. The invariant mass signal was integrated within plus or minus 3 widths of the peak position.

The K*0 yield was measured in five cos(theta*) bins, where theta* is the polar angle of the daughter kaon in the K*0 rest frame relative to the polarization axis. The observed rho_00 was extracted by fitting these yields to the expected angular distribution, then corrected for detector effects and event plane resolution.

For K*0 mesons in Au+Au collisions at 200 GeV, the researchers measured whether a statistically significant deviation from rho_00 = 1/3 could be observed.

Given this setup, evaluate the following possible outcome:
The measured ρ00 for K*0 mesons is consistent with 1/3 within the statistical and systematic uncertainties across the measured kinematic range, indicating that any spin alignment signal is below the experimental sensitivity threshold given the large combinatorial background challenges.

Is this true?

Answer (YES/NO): NO